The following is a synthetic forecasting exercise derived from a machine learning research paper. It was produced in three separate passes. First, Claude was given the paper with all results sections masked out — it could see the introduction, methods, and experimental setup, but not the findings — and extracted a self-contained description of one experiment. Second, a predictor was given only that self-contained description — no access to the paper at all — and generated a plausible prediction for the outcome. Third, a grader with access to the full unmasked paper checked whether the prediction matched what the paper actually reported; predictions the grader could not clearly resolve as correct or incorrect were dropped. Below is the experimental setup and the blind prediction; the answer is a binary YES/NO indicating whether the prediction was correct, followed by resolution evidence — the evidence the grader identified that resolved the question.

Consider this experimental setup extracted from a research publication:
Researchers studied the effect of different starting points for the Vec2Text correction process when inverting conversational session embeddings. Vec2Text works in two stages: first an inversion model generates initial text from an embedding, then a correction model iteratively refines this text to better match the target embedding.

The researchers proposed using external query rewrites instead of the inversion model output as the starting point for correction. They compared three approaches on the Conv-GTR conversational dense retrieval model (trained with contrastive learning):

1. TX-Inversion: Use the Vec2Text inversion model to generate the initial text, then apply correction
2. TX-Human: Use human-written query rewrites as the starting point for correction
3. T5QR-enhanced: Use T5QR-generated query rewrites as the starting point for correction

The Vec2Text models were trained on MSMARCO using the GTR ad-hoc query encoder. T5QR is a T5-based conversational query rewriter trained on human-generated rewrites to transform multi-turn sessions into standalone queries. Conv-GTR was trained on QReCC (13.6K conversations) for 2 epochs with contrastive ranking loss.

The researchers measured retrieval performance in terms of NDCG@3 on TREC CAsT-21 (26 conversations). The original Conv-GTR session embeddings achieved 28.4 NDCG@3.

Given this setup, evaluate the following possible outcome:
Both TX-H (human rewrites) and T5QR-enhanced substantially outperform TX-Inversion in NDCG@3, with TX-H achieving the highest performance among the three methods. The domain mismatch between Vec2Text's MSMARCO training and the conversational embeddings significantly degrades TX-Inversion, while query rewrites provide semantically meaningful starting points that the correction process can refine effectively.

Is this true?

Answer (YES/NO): NO